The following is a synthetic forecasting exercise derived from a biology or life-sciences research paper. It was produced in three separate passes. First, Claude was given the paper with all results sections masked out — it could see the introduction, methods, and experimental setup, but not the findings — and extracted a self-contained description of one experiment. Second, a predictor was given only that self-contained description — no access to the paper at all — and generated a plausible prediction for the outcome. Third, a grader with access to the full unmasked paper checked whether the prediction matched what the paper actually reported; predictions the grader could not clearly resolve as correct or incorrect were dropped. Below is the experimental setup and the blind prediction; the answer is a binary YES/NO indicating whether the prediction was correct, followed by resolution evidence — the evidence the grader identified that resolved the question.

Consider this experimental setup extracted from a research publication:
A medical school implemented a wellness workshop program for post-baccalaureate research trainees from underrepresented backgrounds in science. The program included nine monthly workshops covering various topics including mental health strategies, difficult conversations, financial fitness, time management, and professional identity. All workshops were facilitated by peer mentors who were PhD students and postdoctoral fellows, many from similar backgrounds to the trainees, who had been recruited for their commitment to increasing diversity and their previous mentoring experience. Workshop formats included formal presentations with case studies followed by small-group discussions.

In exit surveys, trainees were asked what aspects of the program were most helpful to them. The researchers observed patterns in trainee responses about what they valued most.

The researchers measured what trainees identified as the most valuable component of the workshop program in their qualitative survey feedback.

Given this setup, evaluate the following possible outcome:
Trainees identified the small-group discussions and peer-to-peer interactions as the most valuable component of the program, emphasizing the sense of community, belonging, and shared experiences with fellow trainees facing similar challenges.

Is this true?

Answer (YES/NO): NO